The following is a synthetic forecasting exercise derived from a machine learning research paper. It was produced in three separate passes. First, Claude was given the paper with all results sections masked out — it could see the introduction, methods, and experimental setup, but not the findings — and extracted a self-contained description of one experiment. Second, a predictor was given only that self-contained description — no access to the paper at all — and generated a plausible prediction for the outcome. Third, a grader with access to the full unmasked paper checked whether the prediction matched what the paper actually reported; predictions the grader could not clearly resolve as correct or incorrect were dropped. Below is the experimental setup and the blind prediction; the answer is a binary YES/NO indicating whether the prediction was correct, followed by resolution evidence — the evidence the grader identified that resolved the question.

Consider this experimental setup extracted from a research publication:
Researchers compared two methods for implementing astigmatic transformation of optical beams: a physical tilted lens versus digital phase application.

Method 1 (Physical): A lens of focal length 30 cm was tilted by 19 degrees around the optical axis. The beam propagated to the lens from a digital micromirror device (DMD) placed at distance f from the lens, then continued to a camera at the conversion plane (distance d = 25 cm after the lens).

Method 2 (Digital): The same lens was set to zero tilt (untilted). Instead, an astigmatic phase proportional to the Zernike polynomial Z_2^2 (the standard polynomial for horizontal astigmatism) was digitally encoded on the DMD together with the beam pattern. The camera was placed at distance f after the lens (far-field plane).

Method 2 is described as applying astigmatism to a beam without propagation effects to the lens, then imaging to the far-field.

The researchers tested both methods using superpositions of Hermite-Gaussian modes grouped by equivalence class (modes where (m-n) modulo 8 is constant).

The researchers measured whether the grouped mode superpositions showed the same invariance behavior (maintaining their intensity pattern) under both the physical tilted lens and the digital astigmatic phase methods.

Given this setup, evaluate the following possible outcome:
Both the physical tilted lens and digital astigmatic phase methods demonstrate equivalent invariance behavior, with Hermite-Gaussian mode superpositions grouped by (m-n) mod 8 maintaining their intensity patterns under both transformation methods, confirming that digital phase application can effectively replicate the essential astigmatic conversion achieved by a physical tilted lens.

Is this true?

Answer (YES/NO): YES